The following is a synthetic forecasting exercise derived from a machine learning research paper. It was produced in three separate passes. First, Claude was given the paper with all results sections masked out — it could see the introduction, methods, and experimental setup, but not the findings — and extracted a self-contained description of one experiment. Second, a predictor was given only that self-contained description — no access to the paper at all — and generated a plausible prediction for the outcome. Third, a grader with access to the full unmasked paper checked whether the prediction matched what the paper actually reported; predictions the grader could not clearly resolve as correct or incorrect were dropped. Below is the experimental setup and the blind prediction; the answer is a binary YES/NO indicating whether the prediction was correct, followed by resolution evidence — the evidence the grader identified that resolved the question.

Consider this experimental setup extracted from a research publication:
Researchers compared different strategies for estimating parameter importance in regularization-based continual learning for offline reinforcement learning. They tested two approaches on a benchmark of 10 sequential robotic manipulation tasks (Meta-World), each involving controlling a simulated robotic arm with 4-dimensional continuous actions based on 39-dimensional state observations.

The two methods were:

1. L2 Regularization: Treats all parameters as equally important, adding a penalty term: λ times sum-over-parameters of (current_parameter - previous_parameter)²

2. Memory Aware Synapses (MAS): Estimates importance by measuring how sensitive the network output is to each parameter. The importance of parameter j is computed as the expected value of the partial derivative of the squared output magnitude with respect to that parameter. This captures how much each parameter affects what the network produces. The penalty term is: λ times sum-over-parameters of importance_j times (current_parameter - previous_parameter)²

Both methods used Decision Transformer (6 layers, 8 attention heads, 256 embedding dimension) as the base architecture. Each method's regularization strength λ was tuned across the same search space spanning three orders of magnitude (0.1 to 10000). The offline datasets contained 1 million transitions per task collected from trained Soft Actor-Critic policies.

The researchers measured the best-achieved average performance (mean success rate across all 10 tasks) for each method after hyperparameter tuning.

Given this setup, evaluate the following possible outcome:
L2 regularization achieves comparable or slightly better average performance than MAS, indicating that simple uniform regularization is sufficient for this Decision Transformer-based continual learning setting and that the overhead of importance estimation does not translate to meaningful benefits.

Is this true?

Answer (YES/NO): YES